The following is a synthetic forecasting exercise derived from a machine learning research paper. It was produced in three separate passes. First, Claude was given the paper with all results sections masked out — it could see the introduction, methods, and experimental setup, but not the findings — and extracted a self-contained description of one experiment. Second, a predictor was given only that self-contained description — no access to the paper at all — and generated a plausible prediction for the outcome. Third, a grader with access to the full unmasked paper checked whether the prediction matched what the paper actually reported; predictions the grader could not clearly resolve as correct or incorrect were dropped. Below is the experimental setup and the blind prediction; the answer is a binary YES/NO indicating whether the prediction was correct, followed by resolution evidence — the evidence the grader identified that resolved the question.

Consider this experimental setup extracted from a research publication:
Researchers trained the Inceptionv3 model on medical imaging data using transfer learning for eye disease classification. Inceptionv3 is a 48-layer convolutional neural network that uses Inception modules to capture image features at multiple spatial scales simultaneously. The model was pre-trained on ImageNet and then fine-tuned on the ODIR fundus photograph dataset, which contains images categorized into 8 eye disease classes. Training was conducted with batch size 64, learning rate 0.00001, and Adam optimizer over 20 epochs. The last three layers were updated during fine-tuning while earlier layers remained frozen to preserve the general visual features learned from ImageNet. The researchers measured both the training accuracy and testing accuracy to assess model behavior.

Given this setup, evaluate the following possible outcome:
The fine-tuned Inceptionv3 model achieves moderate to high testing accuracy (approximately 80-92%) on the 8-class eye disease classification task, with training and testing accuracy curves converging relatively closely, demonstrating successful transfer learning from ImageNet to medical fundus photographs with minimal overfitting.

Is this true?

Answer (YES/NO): NO